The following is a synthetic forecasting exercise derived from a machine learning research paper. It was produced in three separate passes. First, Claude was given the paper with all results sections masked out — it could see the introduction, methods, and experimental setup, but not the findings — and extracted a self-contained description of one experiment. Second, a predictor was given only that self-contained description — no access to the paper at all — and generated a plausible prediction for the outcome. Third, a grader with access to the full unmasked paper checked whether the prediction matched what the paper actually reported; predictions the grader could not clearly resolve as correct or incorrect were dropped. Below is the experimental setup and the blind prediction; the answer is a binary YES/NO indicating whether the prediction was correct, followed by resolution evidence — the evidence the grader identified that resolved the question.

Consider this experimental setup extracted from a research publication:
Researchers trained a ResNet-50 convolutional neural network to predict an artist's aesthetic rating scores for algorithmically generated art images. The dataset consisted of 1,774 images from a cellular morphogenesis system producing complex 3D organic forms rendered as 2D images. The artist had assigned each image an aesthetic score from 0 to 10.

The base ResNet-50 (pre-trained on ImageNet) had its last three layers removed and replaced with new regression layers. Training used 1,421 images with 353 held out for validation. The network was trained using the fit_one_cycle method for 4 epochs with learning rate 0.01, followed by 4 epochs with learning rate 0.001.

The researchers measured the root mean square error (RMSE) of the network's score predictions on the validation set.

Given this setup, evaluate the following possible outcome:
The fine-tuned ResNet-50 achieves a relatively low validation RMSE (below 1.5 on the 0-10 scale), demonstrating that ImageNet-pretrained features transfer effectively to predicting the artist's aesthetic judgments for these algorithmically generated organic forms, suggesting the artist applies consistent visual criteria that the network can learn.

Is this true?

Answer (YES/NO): YES